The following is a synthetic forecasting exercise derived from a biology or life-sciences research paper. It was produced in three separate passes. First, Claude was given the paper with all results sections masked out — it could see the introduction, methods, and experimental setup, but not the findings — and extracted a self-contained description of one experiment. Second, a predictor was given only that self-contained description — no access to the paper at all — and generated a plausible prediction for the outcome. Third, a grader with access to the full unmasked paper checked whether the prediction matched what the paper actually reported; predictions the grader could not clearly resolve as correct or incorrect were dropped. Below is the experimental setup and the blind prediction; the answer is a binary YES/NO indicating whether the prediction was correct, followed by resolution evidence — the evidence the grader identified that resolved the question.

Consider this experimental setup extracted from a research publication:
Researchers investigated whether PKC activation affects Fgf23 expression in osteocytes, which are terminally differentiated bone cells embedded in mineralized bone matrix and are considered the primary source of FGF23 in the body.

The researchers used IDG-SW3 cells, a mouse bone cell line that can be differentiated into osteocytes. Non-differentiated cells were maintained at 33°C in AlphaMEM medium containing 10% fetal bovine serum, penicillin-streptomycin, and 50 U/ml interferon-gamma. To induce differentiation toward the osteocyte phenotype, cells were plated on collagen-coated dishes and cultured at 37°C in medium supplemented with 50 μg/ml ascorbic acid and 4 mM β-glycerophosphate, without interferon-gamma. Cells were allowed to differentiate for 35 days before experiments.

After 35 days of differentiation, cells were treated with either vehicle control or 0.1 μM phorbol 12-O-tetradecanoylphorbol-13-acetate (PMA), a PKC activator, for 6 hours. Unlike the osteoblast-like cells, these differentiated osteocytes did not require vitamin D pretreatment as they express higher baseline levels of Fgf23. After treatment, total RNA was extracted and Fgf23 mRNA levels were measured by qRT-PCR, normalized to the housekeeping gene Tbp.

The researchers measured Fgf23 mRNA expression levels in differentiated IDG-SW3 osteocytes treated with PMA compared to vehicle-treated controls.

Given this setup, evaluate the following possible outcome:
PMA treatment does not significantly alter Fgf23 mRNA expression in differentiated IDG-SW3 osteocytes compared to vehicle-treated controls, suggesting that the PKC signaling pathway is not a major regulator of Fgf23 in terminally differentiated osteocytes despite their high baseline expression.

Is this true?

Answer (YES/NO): NO